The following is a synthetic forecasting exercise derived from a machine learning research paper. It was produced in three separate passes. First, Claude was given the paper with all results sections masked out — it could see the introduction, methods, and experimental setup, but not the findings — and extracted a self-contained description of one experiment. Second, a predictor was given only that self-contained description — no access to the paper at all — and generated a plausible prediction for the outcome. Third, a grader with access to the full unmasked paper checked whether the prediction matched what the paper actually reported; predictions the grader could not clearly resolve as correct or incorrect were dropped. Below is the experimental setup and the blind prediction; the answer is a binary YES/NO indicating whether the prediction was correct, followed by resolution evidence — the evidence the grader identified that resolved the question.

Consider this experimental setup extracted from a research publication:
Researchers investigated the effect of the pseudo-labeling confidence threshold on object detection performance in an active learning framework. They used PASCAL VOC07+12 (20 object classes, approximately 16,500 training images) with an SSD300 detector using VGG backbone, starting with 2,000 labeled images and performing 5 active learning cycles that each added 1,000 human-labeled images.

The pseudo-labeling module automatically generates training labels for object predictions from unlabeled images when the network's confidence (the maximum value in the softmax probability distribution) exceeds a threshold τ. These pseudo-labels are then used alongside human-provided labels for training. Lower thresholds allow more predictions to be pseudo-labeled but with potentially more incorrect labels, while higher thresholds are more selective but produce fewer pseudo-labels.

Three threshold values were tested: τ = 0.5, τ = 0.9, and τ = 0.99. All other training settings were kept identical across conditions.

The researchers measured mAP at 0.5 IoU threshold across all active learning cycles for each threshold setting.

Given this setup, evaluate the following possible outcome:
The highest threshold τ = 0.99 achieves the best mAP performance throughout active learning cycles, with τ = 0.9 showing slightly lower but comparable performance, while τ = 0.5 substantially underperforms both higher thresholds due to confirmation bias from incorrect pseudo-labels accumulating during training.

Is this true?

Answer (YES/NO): NO